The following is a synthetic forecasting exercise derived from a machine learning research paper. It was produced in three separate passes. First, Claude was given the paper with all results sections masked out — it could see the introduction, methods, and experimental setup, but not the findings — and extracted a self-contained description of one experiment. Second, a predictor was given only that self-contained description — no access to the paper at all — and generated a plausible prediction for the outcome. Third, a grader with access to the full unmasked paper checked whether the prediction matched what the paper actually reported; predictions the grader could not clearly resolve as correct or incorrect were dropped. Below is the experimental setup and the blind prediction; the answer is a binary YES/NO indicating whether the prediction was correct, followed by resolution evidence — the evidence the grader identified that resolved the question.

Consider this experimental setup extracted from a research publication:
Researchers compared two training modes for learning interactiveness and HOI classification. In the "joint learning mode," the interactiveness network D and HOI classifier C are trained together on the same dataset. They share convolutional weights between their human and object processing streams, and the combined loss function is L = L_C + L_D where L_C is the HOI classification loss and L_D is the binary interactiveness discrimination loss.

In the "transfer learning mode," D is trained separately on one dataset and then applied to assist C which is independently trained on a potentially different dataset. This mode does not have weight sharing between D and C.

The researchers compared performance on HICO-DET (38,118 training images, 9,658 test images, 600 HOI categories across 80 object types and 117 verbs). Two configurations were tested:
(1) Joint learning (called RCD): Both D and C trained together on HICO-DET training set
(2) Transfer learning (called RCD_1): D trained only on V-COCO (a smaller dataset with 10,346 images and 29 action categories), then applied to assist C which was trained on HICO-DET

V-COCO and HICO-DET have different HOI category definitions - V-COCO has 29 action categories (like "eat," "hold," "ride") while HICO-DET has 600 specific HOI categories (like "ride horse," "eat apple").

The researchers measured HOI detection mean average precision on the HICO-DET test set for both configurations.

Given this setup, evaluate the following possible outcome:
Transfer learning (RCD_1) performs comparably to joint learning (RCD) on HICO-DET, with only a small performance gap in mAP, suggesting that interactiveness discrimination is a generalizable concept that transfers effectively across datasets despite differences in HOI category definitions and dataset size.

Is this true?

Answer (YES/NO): YES